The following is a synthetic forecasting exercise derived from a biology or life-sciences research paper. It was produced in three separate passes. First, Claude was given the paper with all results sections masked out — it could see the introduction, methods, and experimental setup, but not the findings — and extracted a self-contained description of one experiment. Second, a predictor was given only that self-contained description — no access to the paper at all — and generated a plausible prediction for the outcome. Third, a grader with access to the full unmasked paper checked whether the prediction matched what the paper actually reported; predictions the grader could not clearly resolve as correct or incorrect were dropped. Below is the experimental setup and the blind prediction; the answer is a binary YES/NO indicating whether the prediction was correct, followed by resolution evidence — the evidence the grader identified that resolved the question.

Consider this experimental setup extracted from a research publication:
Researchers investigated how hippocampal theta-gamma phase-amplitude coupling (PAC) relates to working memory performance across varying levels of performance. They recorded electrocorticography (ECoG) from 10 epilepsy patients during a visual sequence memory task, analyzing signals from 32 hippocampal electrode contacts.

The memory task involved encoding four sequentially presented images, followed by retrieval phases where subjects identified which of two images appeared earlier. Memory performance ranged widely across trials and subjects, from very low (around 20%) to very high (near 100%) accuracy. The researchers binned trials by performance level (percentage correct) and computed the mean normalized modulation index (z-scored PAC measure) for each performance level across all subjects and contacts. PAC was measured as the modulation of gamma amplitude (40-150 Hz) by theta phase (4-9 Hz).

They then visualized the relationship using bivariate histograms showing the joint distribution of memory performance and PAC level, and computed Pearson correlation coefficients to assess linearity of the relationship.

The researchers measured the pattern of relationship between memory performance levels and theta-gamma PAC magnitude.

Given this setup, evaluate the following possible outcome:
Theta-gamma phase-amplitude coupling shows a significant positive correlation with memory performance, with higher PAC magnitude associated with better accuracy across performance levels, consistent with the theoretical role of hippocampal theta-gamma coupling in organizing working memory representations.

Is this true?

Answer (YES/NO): YES